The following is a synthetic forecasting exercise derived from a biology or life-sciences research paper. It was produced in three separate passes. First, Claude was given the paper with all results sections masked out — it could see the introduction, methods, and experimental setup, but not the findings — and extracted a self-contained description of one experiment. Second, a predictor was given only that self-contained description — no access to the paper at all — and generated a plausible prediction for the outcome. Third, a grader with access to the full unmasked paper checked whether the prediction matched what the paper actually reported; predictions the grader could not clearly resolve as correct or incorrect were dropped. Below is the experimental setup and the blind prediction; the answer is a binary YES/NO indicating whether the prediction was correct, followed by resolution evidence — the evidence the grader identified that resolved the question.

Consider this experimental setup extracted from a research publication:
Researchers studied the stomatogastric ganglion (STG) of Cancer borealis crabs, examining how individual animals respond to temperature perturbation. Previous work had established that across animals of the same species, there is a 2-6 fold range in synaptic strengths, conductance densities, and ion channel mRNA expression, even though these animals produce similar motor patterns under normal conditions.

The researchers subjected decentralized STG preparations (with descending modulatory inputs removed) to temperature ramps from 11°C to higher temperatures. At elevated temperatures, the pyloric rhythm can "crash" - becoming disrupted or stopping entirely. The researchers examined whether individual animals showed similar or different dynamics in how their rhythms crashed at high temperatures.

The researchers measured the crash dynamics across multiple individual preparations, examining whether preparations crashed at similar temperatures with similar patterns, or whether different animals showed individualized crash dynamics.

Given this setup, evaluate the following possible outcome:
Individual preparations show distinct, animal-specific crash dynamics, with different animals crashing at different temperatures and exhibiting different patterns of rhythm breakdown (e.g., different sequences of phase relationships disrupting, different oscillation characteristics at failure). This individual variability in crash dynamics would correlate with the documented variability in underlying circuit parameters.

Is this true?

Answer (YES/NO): YES